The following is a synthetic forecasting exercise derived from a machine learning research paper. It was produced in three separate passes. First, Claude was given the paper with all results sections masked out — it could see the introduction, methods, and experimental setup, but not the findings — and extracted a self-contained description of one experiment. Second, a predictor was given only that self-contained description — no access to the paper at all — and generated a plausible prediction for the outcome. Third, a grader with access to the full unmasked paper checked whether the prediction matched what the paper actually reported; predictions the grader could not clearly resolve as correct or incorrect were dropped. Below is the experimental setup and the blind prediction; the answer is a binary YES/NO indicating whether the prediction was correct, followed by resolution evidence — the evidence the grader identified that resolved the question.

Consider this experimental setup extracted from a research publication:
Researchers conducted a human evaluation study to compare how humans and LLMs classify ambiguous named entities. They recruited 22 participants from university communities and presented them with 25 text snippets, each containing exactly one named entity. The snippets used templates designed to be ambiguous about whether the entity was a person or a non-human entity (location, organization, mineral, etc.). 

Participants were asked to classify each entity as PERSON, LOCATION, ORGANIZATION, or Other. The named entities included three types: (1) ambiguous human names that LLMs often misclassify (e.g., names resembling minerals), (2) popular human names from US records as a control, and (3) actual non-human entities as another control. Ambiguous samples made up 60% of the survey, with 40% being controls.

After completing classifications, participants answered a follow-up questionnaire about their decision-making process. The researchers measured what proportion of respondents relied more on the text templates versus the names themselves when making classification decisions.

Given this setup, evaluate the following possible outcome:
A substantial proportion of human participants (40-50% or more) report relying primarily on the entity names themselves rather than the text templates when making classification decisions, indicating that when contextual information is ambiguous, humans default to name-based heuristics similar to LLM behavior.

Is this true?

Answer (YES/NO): NO